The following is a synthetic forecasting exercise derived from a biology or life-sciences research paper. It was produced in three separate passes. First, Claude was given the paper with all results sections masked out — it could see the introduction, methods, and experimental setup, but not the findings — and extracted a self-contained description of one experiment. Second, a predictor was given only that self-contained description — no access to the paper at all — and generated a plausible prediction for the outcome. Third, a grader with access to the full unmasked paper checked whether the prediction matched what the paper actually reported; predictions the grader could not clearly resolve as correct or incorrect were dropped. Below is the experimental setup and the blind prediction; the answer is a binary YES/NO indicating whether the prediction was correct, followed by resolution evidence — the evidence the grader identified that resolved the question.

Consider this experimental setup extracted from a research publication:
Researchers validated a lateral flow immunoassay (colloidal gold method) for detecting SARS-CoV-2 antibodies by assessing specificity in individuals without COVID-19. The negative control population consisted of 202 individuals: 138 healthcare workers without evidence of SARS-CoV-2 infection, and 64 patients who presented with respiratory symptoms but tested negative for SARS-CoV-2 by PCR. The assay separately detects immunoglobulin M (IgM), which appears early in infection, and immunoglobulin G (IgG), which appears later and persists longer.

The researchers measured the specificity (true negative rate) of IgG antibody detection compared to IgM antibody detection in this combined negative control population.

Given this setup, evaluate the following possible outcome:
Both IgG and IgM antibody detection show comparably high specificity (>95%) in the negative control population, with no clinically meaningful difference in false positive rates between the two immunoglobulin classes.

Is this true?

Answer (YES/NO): YES